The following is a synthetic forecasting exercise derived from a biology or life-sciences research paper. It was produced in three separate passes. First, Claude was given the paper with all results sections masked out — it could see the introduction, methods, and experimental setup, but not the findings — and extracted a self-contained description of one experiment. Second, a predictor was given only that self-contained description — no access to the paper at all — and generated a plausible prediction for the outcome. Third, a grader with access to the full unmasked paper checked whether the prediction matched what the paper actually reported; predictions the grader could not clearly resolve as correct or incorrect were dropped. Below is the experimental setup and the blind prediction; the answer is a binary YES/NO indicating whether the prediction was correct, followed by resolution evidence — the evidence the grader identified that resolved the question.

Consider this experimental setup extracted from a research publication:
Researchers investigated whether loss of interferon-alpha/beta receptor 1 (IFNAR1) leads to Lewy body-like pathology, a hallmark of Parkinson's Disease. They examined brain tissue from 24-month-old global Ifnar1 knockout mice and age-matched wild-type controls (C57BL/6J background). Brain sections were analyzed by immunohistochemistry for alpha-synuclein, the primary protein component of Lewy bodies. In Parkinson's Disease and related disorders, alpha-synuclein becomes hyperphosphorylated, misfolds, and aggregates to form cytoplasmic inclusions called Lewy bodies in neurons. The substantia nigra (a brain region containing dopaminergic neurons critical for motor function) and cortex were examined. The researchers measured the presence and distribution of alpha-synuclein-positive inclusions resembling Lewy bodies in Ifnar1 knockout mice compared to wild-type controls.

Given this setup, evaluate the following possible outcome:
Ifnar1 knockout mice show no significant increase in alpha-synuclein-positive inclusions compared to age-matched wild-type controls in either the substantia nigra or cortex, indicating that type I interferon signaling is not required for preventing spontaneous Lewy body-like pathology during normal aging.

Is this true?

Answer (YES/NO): NO